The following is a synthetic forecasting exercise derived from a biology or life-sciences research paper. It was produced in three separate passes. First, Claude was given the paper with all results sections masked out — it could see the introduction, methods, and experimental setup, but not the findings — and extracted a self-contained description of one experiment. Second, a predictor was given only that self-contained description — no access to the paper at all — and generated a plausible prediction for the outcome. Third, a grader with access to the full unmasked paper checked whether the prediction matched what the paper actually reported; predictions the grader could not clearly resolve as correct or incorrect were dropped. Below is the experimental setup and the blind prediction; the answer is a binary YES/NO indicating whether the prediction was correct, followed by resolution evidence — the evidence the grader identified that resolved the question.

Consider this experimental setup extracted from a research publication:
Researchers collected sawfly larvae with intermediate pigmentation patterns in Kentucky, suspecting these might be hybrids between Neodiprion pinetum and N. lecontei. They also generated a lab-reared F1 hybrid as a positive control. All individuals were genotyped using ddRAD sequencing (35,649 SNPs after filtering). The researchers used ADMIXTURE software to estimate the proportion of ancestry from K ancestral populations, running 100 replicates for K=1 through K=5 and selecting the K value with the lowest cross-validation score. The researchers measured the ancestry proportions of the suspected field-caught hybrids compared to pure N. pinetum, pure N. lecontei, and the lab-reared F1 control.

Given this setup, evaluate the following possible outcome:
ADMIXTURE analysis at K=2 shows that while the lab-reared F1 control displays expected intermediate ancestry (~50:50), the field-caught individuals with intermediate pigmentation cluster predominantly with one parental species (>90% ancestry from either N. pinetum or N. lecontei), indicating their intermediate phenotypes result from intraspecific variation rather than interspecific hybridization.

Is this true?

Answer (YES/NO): NO